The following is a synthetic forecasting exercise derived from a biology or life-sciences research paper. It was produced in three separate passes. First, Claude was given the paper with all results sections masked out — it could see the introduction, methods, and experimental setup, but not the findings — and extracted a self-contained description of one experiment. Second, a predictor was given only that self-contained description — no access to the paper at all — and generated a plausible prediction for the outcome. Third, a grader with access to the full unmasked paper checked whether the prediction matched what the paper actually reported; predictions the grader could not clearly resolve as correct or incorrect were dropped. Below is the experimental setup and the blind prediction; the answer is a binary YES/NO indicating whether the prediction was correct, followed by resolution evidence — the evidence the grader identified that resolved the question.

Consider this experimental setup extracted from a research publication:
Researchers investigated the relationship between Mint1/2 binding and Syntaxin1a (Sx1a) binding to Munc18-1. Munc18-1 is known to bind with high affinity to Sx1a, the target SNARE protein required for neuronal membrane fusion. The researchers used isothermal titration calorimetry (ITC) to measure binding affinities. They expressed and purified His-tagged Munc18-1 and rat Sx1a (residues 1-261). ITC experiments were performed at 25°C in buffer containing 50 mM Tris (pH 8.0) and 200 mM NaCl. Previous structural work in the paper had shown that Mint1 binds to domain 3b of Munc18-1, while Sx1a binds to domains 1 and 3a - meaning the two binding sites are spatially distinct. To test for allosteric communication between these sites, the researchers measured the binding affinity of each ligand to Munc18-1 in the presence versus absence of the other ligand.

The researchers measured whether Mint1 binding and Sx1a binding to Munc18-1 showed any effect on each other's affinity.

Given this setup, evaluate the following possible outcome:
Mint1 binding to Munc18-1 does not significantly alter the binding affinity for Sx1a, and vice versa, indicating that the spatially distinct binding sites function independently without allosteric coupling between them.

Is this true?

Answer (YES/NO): NO